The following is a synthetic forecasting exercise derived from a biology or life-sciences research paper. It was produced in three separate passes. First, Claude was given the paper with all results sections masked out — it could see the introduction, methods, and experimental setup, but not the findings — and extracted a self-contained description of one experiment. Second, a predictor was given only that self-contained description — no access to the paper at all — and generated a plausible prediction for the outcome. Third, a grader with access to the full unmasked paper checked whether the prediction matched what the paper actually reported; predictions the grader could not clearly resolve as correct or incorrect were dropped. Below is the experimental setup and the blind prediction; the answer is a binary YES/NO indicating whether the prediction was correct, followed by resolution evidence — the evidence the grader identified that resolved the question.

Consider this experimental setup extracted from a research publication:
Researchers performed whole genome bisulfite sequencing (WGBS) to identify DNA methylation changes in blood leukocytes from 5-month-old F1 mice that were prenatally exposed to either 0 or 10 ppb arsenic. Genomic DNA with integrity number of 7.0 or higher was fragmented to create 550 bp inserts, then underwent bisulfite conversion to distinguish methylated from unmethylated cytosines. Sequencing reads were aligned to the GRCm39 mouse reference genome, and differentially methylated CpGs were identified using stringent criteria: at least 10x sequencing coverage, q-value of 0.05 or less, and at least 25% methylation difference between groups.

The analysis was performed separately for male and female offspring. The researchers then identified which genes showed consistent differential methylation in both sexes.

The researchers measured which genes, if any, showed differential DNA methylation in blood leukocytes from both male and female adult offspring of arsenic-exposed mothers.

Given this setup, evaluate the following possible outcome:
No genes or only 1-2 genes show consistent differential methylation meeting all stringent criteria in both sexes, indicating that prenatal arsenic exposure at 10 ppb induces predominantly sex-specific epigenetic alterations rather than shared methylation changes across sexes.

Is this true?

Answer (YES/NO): YES